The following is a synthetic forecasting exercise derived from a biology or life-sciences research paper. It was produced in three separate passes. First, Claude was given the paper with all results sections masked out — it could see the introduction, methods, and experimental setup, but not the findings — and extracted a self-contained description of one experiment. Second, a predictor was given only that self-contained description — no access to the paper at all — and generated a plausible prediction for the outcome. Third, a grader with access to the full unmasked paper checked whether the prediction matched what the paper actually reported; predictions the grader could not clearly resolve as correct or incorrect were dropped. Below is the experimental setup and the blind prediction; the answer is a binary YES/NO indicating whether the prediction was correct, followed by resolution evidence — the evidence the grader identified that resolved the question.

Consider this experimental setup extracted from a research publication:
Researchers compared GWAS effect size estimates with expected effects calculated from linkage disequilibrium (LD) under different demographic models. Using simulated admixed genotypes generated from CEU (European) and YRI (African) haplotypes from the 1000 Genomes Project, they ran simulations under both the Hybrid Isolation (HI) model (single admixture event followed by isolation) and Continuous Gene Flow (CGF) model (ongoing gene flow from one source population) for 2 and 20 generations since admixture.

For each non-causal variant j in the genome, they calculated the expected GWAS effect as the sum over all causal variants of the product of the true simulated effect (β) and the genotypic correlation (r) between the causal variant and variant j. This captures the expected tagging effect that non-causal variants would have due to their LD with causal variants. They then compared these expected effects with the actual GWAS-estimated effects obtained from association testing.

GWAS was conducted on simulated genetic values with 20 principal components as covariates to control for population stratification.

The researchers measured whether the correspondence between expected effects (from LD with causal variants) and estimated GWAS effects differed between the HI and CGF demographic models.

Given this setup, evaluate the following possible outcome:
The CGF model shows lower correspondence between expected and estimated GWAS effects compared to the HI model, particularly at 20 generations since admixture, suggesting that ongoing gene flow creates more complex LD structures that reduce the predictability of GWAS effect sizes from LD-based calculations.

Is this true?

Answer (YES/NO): NO